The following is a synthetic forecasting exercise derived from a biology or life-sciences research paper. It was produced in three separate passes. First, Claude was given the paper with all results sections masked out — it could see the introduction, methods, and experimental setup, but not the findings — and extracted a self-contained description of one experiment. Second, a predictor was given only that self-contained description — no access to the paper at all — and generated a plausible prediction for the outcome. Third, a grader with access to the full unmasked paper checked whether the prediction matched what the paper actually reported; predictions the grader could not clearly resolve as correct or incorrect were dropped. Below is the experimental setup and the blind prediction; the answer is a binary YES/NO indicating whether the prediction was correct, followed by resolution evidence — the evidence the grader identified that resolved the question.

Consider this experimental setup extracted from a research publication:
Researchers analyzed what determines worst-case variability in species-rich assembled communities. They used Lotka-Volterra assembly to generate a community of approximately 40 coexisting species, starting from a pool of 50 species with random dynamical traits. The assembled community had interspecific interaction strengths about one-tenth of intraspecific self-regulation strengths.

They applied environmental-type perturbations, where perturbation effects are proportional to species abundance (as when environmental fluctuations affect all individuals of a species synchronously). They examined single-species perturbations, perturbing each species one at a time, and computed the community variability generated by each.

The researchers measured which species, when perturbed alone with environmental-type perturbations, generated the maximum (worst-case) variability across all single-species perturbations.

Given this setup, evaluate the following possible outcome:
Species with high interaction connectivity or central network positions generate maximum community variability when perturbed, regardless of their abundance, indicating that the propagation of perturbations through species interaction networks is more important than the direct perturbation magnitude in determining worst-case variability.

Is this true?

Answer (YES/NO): NO